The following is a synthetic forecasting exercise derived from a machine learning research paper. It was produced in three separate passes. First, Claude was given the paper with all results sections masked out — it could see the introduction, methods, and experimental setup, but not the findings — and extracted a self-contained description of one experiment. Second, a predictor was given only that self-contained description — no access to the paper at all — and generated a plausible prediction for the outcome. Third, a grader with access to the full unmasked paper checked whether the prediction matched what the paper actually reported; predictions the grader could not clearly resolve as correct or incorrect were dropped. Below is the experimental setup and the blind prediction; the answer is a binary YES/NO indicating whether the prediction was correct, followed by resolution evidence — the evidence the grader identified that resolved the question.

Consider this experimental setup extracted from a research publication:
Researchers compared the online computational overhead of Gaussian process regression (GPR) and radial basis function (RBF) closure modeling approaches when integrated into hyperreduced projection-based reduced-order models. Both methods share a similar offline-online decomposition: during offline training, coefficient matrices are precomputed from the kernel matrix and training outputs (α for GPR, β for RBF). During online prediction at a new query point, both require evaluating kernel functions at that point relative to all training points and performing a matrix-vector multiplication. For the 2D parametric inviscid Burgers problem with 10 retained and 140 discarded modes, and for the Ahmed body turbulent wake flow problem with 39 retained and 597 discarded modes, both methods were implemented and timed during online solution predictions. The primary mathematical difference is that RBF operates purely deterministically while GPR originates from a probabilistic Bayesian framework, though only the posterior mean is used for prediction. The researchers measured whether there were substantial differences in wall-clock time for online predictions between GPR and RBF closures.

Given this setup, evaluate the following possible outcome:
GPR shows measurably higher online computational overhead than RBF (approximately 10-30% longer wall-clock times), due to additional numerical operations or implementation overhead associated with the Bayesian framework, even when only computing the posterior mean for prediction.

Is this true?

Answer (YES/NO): NO